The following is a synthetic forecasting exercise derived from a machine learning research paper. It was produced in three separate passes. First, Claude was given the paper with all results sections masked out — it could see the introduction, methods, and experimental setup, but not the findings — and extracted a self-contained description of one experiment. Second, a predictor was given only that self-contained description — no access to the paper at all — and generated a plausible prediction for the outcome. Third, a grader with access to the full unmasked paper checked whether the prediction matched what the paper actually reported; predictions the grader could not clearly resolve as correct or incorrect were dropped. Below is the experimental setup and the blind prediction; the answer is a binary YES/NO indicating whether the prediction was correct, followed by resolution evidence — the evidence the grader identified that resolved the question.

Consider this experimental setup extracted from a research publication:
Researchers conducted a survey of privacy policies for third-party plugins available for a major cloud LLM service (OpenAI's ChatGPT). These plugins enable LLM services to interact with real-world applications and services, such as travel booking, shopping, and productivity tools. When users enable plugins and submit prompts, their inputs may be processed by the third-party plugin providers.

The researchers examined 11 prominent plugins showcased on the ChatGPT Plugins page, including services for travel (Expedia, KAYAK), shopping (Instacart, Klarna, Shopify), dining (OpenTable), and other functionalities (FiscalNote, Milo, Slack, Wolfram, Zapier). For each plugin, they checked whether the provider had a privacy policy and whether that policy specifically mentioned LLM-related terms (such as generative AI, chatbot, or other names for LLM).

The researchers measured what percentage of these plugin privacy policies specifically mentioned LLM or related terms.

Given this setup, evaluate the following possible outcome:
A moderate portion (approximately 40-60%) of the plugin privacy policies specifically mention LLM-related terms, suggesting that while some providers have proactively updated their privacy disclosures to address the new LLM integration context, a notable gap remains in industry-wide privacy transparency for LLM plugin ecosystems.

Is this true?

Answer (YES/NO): NO